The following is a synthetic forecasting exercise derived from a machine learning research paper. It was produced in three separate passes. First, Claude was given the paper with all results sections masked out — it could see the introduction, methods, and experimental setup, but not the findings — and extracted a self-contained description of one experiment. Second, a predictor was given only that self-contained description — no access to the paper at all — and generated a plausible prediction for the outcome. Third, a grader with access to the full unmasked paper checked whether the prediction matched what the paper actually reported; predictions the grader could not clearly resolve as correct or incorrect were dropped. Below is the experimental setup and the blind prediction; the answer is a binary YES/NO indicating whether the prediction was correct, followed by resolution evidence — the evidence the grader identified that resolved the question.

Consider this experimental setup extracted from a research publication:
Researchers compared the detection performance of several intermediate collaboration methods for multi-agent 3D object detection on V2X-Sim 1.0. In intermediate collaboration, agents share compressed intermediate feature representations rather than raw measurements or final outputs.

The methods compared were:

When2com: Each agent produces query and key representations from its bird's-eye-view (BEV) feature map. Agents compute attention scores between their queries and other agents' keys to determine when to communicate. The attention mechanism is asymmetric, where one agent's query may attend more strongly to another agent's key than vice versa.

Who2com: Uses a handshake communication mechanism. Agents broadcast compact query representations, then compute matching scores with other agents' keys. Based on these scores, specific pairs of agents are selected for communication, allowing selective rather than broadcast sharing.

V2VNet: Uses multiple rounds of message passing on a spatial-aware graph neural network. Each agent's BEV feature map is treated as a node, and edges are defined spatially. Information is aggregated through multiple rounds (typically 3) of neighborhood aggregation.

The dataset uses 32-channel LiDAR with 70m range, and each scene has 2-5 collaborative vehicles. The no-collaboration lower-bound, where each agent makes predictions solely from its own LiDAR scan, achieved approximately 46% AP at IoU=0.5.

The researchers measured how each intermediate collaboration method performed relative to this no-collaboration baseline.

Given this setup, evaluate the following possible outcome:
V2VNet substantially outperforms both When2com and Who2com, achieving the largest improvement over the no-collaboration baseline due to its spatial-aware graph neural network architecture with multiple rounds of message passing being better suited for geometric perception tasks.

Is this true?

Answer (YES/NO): NO